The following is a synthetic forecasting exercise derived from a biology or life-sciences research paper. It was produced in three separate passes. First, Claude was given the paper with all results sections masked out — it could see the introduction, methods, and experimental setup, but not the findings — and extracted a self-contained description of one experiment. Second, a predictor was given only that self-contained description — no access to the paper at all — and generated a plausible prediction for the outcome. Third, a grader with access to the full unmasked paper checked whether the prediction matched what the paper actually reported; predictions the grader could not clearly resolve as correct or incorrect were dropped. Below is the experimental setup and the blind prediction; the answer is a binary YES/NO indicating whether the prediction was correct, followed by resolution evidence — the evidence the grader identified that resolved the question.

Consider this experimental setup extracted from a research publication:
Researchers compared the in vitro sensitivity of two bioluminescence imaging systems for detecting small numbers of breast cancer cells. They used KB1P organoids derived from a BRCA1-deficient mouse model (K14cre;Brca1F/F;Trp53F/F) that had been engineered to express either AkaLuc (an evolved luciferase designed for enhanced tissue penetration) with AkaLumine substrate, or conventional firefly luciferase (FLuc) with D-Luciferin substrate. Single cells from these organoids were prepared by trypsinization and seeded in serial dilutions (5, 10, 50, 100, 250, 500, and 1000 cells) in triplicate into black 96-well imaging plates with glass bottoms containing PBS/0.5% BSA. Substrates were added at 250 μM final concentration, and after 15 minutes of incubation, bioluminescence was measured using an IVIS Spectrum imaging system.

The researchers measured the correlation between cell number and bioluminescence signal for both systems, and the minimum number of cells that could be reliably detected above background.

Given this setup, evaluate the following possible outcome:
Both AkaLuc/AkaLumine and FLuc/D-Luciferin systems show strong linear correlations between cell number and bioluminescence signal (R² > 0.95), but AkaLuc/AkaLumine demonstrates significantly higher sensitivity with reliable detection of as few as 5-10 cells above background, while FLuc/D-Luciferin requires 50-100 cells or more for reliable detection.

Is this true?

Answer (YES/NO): NO